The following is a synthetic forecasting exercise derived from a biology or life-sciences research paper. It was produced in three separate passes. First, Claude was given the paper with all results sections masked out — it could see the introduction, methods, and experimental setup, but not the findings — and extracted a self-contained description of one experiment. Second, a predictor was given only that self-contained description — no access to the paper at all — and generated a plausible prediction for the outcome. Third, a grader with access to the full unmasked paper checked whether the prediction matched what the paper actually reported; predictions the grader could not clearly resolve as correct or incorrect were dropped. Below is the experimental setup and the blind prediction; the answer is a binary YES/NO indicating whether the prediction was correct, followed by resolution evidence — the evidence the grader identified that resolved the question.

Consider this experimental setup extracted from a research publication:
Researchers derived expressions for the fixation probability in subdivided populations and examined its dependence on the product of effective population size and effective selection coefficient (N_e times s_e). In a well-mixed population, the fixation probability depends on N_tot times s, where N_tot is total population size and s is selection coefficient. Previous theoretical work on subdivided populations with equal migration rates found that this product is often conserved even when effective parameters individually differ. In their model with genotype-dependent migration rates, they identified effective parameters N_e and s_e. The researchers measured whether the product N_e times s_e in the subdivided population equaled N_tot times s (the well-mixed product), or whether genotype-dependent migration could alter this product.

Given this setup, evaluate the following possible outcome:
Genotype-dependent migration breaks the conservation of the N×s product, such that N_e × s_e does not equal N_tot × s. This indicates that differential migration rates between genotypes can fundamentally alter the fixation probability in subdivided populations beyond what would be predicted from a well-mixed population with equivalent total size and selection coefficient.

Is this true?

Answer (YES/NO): YES